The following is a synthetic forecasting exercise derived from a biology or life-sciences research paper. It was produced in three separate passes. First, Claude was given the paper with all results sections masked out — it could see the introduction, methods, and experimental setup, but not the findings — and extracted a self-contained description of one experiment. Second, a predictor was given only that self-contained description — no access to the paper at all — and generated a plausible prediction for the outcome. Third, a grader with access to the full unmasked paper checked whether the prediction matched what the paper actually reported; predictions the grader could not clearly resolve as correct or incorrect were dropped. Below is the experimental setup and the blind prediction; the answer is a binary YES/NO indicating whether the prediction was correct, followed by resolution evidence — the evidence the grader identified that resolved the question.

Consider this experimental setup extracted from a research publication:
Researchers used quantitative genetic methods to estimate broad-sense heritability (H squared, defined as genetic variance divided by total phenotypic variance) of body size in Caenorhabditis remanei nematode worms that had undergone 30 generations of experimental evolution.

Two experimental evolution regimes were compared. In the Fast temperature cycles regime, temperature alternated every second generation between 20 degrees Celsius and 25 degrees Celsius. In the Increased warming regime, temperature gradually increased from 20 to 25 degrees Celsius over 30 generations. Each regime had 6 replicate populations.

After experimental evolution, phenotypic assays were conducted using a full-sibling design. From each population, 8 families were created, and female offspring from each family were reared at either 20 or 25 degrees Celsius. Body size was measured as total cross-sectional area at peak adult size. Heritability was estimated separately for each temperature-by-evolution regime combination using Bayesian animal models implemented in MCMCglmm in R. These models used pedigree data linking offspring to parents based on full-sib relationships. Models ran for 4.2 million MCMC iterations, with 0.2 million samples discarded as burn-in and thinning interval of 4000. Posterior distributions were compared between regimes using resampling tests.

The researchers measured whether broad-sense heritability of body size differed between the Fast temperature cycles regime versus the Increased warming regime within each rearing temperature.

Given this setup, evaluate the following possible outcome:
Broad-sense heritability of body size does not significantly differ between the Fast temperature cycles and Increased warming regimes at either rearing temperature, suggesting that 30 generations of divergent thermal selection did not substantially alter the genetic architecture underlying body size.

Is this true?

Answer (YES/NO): YES